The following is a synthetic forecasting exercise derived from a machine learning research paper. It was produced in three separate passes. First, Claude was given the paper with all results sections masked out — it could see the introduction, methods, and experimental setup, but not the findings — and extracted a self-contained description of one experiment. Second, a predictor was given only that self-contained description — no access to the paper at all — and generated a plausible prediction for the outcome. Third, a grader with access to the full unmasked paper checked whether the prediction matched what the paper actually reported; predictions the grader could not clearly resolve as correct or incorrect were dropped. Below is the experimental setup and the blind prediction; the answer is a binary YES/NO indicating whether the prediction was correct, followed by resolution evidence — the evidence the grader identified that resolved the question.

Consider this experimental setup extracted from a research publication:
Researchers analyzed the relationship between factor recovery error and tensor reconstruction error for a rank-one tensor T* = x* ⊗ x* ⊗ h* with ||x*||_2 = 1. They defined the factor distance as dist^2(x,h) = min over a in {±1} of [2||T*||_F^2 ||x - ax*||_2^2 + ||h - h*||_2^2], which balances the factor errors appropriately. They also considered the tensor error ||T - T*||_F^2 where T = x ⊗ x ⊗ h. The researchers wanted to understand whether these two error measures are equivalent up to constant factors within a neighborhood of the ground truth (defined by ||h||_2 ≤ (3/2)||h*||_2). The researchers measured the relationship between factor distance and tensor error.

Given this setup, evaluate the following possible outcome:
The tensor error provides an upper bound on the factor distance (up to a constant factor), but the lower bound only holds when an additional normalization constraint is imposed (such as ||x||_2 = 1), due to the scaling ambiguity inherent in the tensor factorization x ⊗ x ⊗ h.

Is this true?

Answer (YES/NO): NO